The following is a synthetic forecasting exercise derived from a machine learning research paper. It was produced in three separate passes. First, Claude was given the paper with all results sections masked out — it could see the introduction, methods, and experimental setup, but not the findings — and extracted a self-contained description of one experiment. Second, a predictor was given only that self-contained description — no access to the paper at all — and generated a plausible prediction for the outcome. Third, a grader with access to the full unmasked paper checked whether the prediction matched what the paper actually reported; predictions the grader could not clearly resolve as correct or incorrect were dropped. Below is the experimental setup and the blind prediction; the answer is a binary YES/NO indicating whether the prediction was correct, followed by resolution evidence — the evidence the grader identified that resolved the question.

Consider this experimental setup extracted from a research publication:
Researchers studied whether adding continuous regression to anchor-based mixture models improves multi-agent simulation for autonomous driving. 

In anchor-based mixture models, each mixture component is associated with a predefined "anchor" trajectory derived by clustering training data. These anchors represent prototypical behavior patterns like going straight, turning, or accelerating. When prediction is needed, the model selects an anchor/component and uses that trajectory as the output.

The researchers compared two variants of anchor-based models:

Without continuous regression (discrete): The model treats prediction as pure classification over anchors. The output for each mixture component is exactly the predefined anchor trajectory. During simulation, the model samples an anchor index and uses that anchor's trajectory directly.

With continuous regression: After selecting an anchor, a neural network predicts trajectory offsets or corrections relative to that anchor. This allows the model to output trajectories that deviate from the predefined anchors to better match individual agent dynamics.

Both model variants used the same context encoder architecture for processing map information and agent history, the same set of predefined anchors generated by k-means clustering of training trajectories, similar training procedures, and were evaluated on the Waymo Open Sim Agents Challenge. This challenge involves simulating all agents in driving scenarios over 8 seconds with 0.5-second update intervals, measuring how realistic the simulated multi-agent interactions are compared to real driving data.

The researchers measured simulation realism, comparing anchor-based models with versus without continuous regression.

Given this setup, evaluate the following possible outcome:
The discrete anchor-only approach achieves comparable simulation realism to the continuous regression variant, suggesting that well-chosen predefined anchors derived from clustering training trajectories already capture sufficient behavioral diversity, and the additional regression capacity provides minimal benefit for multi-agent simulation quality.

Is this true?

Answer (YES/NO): NO